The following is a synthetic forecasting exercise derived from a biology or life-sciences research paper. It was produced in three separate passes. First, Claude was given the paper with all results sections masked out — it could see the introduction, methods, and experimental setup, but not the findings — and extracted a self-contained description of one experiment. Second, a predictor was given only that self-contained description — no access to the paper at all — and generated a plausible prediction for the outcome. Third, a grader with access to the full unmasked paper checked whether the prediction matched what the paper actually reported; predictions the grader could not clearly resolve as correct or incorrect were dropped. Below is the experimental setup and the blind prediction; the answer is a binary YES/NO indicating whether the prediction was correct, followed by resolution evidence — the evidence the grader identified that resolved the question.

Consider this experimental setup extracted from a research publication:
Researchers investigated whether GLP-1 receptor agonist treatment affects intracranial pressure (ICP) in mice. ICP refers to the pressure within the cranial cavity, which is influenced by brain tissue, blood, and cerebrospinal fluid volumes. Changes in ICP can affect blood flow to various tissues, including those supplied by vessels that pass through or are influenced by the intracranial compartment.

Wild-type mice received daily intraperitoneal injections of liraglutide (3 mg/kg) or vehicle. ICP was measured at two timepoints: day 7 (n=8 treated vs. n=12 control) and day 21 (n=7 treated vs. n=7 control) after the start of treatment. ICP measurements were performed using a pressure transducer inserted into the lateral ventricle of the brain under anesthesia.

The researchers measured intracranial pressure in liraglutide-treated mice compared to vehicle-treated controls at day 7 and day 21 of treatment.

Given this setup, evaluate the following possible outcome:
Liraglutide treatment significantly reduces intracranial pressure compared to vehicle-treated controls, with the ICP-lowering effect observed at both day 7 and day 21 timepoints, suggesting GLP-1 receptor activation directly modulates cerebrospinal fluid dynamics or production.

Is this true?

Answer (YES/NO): NO